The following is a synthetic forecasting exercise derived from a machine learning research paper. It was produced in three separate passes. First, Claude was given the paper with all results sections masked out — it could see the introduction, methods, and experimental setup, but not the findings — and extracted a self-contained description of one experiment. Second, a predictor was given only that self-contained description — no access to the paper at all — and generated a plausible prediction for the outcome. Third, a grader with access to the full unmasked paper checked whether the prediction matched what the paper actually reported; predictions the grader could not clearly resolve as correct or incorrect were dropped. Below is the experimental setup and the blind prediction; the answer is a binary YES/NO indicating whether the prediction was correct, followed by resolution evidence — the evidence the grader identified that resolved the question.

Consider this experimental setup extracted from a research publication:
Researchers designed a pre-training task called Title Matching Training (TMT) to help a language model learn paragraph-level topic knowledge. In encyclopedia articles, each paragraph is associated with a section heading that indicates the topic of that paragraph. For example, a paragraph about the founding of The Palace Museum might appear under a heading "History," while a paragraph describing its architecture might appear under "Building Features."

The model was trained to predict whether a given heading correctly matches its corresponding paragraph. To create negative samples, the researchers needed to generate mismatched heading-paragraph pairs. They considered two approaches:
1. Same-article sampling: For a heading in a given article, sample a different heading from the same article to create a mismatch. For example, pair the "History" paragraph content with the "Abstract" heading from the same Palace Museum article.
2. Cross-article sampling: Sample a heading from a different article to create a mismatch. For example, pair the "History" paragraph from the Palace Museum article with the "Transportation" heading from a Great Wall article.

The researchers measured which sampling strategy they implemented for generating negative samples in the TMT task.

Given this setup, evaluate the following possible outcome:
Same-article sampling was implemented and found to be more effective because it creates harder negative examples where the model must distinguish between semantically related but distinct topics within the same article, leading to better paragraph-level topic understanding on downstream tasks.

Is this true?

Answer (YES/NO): NO